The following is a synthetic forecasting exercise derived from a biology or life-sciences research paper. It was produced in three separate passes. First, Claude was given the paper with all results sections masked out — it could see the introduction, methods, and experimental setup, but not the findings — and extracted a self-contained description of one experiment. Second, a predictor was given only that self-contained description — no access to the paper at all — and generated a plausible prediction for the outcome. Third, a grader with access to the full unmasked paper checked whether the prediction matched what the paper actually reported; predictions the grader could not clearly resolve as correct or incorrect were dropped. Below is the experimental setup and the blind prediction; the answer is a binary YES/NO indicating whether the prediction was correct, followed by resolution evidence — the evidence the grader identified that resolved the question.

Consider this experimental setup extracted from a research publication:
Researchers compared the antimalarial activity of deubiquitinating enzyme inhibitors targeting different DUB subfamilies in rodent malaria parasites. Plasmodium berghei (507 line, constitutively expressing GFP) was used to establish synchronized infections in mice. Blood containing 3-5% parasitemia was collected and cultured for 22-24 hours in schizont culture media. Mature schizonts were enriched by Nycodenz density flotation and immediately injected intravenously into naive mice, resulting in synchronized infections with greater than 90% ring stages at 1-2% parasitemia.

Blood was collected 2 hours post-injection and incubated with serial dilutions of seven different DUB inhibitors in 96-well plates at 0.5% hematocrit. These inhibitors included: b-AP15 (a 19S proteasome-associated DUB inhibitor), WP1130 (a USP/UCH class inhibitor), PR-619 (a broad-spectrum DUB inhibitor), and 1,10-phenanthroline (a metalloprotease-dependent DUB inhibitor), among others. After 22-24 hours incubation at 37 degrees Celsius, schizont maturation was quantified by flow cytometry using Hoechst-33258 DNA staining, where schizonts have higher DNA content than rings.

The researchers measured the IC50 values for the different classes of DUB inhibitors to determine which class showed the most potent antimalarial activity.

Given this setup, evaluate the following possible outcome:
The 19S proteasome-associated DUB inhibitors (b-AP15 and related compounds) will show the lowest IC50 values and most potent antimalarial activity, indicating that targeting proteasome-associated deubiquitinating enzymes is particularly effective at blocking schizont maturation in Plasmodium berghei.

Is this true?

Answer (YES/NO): YES